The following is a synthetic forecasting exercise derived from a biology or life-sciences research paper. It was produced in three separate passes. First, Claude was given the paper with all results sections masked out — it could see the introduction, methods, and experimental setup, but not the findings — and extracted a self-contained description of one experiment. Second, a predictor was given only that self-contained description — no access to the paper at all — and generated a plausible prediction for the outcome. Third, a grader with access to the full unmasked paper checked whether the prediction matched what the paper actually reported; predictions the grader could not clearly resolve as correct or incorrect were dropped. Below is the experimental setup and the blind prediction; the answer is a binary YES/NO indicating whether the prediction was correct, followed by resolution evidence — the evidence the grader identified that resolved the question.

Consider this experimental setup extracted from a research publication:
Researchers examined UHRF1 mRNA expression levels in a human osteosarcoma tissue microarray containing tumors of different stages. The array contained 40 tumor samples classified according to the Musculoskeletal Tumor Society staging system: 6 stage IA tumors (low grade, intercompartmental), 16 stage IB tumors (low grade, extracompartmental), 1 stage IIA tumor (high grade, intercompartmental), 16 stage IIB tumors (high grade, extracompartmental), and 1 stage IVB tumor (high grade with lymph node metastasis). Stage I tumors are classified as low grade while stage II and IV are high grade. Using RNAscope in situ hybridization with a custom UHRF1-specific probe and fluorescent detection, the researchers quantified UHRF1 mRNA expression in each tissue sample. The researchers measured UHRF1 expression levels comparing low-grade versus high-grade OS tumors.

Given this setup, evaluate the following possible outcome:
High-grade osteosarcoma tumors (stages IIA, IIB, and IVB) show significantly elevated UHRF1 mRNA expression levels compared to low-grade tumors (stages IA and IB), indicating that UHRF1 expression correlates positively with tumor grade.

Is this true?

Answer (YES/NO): YES